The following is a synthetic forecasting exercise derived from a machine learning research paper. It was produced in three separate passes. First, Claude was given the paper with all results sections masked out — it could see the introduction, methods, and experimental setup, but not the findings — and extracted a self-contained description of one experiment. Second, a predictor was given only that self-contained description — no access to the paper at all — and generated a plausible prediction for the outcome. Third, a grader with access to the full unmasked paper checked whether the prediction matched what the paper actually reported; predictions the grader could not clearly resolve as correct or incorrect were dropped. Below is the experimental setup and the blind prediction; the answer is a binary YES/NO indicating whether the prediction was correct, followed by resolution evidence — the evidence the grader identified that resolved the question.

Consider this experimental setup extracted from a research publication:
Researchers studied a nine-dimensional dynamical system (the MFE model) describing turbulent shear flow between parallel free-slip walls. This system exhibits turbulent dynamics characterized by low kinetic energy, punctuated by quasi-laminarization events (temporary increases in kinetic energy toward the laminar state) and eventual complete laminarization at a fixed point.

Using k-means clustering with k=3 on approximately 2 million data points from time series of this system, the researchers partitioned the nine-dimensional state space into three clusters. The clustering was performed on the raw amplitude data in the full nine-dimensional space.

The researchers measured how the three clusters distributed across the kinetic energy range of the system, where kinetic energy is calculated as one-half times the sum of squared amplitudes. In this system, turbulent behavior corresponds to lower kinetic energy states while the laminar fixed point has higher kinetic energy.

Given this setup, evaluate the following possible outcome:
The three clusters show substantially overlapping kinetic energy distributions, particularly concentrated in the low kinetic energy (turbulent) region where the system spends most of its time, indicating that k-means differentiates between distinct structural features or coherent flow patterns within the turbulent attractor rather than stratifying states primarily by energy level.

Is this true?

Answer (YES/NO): NO